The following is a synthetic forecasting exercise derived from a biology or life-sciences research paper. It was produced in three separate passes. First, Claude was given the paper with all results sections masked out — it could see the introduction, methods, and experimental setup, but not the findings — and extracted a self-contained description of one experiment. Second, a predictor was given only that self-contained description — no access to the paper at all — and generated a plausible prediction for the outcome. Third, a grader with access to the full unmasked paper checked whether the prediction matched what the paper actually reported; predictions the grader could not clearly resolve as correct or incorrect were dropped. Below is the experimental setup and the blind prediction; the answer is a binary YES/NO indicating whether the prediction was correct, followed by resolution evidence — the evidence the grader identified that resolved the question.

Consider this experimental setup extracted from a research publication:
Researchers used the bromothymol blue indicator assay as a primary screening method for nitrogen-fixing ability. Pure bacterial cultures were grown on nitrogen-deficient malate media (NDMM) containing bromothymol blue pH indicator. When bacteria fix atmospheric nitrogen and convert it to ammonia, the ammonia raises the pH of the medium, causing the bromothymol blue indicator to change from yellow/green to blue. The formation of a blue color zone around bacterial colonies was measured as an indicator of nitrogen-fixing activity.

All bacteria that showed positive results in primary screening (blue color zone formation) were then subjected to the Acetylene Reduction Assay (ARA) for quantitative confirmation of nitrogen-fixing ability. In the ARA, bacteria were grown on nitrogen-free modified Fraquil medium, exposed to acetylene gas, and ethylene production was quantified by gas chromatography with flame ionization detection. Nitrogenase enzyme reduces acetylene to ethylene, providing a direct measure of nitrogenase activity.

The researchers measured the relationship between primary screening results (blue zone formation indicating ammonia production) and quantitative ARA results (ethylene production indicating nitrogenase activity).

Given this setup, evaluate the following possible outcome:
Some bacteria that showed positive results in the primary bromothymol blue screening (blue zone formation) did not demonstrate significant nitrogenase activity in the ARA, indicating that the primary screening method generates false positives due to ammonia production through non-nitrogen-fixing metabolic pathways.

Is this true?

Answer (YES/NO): NO